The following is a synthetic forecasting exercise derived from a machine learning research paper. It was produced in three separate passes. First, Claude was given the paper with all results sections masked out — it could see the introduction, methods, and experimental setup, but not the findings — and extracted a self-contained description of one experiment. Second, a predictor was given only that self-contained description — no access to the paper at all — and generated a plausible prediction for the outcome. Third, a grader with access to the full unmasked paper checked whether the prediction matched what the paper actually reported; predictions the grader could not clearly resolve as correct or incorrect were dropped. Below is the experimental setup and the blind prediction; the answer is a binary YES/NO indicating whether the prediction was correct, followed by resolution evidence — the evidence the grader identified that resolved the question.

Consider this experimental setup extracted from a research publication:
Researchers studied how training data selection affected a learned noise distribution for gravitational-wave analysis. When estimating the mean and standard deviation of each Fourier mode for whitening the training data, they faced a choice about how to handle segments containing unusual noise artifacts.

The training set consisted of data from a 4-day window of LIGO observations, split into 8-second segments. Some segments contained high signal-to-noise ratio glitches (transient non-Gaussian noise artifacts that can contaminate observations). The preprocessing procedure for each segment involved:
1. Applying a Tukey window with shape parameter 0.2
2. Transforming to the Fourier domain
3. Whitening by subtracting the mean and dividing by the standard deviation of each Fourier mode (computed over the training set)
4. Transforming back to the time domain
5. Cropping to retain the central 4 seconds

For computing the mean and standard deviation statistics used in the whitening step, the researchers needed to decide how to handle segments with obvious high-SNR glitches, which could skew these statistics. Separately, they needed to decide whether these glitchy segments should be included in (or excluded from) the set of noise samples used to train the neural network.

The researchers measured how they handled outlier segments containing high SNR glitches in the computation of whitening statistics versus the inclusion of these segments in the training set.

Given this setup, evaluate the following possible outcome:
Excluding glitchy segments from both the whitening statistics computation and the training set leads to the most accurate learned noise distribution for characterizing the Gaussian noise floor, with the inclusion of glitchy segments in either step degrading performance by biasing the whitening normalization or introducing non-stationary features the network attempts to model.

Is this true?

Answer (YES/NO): NO